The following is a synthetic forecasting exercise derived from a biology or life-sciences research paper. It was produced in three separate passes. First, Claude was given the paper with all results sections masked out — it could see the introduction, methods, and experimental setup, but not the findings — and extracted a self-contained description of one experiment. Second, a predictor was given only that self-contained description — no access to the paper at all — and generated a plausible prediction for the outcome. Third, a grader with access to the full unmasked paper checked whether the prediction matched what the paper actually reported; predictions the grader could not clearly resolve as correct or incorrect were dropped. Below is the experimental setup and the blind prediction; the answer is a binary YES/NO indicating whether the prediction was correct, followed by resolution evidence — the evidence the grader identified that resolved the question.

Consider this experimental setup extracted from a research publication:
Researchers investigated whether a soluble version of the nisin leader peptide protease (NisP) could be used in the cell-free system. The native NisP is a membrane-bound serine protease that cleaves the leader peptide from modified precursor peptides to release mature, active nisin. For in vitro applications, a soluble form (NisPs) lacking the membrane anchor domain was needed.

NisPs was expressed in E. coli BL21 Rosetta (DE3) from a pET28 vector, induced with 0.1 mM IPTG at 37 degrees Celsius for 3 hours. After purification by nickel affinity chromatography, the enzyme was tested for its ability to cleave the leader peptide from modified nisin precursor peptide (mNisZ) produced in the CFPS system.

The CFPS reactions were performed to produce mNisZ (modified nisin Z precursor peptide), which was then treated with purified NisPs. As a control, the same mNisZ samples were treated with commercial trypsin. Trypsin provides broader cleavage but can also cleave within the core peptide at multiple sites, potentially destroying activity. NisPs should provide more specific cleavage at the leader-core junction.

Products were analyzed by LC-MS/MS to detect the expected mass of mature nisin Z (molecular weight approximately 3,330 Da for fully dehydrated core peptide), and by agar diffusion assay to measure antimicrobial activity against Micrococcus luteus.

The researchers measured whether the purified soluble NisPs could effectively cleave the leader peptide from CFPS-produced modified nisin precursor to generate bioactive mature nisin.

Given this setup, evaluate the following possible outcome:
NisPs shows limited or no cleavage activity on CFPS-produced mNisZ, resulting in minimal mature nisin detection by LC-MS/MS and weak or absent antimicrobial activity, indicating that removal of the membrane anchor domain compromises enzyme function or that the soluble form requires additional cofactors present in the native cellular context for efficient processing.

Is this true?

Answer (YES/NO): NO